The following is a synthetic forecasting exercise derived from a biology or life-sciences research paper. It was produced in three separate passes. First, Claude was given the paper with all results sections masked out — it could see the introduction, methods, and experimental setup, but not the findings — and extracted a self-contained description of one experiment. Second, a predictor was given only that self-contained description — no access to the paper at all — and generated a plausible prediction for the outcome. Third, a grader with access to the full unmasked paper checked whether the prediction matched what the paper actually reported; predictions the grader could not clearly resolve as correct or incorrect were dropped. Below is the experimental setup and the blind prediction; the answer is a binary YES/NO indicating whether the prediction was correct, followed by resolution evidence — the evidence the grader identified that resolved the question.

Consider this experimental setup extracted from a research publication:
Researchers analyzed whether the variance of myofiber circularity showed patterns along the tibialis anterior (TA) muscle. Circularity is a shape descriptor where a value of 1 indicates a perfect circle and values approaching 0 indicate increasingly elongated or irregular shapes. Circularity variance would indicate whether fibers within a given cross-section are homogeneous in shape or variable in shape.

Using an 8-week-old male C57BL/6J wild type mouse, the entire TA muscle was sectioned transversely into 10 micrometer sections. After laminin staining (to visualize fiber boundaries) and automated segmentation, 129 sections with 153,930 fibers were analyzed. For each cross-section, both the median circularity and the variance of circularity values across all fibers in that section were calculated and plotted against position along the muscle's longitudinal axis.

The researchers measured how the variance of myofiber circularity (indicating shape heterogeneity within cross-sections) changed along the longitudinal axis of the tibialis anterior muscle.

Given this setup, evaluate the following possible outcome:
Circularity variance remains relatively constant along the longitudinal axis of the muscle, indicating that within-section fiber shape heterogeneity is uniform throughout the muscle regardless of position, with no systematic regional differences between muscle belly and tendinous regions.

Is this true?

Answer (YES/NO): NO